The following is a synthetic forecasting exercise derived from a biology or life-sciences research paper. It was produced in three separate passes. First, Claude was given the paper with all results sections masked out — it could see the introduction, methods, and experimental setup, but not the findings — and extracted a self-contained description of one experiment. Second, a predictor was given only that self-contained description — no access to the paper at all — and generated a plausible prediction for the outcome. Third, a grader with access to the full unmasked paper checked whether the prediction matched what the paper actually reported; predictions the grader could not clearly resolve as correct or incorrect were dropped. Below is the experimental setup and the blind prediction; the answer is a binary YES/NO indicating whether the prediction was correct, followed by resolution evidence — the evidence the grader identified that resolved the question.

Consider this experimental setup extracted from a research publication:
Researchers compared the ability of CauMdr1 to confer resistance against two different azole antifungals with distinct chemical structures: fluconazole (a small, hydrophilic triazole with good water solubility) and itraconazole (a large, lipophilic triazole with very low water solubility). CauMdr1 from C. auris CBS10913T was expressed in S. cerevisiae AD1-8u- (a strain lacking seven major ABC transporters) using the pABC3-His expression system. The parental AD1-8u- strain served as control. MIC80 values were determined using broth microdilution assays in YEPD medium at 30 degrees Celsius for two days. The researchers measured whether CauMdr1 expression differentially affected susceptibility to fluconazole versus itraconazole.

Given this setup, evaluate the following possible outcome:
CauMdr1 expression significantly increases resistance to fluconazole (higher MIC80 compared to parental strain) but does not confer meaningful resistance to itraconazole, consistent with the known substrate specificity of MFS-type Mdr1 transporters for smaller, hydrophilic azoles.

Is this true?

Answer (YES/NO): YES